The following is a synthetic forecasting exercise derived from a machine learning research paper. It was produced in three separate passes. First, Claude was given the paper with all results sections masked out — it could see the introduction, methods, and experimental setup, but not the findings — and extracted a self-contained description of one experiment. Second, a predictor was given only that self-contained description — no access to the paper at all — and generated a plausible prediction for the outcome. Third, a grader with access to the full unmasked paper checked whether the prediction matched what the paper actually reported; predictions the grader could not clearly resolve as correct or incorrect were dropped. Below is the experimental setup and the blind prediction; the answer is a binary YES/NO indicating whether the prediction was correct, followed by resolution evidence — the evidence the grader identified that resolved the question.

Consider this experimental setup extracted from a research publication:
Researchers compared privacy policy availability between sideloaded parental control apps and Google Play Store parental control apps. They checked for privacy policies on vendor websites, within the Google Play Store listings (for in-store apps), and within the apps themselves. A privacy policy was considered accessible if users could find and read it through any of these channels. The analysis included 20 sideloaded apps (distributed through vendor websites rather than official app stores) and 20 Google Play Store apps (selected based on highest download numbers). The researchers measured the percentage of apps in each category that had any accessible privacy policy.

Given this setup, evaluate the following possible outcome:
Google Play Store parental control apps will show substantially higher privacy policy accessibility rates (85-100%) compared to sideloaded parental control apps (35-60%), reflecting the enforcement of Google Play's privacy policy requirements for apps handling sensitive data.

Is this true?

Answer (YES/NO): YES